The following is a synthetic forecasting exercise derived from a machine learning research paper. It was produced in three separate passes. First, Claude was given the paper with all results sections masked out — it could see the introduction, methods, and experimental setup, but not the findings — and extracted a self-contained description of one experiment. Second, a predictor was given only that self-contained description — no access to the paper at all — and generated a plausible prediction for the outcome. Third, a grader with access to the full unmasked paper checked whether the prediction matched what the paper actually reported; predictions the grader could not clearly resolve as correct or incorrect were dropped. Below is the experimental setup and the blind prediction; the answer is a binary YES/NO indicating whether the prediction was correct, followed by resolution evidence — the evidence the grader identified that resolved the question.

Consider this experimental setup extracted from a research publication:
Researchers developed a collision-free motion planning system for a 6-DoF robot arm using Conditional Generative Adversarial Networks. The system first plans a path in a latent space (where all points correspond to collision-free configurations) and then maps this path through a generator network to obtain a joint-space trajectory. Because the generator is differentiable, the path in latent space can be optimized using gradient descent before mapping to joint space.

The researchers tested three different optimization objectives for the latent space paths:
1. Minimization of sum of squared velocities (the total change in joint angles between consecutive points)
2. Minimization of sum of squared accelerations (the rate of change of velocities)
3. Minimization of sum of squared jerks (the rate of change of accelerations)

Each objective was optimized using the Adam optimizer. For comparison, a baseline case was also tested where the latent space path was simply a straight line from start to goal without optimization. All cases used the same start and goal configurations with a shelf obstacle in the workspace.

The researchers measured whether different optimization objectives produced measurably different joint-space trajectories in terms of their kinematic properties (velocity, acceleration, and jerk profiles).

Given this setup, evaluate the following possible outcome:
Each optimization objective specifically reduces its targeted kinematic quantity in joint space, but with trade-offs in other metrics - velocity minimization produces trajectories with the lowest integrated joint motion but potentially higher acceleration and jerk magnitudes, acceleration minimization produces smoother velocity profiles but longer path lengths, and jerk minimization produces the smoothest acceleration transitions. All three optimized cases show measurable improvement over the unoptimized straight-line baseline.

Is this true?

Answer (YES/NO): NO